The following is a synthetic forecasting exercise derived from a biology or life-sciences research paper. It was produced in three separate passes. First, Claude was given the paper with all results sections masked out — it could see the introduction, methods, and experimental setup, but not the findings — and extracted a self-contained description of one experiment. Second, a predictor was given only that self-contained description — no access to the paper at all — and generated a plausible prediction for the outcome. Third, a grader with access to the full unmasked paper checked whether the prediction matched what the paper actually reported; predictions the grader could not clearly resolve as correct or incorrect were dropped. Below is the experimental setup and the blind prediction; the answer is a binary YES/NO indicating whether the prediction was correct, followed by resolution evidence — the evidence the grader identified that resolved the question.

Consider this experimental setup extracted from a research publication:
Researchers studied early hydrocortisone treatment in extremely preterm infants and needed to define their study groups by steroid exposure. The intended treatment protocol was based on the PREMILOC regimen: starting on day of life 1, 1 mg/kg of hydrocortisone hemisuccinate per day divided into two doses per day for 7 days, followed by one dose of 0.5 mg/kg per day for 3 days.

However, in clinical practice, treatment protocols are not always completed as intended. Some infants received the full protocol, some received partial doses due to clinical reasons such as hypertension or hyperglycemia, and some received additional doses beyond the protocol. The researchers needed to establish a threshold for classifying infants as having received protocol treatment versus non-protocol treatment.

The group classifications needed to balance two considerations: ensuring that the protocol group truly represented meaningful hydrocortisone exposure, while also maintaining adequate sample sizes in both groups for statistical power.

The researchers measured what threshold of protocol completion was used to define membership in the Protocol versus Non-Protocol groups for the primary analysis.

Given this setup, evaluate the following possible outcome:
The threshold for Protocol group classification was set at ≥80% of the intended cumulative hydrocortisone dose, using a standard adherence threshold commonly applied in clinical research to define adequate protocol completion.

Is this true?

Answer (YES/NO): NO